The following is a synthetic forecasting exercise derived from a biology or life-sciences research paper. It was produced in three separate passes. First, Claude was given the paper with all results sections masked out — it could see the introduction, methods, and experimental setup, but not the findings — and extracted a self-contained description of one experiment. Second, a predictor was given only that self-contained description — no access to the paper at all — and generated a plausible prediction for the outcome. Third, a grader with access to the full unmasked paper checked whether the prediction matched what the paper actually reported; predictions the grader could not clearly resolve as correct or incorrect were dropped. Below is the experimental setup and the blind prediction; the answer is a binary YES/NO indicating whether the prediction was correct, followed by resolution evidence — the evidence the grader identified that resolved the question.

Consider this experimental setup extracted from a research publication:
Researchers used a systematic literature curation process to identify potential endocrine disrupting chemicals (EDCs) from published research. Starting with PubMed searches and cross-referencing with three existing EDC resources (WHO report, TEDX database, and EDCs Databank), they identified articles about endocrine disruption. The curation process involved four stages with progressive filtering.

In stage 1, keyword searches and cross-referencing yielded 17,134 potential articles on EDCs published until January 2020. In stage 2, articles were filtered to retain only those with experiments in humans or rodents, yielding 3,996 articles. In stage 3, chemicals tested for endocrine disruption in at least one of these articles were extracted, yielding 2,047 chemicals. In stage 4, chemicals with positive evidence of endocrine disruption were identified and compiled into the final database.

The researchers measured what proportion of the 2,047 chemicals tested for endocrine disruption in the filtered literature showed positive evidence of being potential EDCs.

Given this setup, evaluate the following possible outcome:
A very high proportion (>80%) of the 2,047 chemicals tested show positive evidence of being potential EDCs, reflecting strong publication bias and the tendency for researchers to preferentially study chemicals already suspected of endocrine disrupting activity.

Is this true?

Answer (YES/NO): NO